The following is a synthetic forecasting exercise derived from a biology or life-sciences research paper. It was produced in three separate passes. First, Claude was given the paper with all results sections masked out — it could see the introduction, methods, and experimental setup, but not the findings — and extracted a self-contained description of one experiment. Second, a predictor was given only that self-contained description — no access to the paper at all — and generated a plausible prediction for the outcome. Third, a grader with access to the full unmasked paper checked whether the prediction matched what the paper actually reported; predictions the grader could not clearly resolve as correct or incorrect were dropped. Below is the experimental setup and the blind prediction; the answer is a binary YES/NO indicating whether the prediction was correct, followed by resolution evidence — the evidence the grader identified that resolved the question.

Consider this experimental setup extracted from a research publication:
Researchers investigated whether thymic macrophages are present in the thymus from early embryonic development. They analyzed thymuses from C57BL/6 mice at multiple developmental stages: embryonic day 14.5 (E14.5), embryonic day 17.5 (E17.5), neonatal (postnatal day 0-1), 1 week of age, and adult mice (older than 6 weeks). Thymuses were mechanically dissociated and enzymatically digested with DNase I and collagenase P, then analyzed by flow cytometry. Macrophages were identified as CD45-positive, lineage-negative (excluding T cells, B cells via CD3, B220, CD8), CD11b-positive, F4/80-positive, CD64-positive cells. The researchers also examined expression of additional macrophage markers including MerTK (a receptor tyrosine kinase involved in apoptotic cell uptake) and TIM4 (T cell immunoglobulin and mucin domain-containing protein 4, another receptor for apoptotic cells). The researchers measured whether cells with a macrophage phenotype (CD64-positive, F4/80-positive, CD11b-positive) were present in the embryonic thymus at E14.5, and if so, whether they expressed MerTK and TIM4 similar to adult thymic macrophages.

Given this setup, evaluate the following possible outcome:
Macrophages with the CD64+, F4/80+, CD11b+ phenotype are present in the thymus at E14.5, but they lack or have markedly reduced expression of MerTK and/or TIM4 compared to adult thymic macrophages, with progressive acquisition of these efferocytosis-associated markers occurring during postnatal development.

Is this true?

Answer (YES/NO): NO